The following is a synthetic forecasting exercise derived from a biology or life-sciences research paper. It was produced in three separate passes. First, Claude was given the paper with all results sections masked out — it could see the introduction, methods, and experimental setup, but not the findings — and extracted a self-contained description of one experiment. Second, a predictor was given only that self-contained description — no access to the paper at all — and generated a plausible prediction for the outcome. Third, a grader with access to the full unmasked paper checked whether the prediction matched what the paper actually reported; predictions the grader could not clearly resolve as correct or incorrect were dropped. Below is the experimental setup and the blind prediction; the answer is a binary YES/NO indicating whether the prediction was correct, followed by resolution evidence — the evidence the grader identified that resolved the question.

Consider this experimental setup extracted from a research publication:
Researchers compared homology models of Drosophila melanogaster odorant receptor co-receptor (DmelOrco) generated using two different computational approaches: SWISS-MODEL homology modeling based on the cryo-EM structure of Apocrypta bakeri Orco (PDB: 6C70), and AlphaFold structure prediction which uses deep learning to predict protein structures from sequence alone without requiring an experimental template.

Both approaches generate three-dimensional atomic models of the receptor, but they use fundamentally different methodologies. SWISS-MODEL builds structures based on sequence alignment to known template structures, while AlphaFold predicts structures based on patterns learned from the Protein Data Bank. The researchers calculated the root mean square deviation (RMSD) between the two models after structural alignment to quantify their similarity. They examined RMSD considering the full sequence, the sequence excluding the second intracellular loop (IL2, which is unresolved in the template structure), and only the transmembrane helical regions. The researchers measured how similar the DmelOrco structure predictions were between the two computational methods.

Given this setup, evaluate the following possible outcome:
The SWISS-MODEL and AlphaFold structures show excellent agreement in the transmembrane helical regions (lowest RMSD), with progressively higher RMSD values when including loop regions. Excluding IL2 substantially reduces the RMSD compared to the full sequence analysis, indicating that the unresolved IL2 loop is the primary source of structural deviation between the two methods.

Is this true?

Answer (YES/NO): YES